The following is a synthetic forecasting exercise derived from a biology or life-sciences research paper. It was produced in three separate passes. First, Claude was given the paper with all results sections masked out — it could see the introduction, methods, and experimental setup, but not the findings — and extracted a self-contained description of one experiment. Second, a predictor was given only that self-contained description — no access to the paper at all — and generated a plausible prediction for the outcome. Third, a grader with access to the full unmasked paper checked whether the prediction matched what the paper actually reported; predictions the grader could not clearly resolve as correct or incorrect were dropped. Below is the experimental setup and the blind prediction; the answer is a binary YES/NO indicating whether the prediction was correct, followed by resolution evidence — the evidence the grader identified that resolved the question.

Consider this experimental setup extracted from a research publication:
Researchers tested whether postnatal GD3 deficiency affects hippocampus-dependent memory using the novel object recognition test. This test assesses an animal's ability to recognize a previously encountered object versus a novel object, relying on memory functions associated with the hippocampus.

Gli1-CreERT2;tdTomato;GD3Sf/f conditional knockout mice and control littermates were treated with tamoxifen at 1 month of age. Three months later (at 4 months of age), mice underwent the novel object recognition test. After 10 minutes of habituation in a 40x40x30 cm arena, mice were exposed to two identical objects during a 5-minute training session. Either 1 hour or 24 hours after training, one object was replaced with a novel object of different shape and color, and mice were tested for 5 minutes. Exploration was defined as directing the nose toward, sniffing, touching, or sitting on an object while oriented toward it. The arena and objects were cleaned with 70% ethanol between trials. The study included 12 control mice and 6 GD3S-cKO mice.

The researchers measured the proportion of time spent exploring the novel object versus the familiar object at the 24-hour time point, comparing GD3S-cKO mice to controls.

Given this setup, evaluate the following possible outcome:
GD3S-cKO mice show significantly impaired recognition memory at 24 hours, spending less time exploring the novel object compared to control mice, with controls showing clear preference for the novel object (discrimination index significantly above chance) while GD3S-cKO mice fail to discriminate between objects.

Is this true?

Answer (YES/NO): NO